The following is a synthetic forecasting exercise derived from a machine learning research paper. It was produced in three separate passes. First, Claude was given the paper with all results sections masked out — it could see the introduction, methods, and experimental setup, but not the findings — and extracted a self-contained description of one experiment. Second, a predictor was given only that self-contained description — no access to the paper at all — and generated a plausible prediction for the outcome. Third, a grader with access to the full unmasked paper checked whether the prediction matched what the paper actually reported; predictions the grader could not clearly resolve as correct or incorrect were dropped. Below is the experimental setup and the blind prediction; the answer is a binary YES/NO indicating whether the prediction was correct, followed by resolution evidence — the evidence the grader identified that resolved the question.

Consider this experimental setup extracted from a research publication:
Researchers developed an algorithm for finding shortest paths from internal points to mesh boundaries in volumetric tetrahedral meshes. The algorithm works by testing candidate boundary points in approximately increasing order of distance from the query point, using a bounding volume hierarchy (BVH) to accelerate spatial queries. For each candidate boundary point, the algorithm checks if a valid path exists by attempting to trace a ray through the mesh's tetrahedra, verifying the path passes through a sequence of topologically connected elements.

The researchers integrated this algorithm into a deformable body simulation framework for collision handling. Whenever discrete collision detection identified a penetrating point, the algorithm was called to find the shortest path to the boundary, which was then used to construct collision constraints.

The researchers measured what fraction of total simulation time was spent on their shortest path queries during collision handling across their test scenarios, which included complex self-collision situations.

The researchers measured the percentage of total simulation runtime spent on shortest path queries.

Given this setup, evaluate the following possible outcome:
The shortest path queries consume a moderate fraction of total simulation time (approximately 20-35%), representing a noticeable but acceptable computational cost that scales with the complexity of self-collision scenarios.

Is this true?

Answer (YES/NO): NO